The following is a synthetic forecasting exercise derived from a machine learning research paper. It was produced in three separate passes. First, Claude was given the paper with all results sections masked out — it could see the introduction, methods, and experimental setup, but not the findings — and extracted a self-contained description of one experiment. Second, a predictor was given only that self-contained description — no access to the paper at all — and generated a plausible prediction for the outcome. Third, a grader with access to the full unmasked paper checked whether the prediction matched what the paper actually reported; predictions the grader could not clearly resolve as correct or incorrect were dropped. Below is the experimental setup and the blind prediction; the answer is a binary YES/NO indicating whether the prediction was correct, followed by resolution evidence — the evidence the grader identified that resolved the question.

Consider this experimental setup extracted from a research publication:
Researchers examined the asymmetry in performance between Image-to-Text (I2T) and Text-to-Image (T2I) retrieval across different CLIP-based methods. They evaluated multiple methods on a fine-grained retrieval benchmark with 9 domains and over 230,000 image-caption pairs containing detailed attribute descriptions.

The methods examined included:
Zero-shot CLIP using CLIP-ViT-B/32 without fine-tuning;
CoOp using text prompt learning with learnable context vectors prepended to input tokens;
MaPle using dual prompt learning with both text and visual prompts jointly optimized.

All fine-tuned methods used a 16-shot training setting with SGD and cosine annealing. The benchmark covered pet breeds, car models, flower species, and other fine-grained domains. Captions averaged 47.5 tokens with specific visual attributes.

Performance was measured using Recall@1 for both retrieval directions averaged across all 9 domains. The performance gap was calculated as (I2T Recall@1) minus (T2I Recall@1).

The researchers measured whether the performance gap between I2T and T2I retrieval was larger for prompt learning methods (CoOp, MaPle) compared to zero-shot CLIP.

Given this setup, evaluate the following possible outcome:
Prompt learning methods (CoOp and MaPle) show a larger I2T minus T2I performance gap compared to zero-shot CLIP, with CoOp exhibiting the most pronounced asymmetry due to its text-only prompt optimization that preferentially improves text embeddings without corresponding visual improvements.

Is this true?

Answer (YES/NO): NO